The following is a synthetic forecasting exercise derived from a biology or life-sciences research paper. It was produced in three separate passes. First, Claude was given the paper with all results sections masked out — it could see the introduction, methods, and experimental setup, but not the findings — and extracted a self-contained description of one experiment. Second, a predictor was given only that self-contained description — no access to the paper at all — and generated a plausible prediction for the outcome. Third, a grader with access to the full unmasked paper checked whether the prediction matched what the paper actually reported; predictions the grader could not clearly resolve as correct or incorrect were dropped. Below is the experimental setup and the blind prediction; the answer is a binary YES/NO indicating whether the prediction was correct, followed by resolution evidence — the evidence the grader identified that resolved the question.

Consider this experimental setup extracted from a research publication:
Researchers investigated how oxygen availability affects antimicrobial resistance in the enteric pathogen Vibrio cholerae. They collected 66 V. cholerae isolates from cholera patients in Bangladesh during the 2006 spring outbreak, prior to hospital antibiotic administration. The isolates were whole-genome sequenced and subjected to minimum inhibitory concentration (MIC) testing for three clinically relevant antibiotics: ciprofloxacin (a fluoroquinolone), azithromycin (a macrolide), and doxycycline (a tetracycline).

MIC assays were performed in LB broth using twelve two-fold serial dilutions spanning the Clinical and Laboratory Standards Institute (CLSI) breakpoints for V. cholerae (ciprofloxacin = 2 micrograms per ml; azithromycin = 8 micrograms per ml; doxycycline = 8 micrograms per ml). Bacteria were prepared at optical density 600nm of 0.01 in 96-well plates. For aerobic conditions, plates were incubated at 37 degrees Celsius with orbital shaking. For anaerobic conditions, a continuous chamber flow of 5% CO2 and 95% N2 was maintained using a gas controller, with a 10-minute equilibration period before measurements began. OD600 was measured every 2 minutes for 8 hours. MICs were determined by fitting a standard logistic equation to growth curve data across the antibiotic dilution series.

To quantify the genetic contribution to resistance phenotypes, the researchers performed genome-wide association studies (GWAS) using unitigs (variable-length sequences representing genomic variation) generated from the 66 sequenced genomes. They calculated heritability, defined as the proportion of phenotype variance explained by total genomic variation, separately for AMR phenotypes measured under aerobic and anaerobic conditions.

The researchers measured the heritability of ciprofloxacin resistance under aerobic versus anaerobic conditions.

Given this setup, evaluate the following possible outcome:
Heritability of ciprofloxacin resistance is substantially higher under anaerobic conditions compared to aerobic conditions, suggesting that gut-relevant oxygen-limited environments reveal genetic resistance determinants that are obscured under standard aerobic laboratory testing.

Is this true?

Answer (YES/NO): NO